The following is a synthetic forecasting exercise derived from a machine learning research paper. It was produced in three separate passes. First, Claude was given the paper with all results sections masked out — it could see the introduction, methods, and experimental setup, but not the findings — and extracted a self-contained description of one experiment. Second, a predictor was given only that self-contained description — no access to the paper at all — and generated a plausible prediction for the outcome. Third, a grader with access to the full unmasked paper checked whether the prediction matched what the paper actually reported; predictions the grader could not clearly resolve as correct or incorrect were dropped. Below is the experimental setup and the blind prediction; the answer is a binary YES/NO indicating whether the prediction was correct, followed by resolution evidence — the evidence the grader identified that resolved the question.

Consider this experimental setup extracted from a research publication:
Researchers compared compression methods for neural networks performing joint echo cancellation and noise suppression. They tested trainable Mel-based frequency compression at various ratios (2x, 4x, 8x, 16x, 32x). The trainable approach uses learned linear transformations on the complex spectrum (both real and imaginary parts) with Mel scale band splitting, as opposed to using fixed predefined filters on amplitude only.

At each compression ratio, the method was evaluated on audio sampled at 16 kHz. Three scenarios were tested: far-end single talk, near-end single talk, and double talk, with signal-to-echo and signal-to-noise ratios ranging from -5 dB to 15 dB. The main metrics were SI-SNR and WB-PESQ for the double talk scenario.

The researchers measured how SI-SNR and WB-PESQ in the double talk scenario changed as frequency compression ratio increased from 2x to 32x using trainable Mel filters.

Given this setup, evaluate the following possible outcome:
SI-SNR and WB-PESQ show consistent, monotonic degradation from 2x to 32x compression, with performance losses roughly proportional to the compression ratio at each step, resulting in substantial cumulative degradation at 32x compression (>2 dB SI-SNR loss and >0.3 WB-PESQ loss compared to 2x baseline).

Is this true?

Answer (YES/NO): YES